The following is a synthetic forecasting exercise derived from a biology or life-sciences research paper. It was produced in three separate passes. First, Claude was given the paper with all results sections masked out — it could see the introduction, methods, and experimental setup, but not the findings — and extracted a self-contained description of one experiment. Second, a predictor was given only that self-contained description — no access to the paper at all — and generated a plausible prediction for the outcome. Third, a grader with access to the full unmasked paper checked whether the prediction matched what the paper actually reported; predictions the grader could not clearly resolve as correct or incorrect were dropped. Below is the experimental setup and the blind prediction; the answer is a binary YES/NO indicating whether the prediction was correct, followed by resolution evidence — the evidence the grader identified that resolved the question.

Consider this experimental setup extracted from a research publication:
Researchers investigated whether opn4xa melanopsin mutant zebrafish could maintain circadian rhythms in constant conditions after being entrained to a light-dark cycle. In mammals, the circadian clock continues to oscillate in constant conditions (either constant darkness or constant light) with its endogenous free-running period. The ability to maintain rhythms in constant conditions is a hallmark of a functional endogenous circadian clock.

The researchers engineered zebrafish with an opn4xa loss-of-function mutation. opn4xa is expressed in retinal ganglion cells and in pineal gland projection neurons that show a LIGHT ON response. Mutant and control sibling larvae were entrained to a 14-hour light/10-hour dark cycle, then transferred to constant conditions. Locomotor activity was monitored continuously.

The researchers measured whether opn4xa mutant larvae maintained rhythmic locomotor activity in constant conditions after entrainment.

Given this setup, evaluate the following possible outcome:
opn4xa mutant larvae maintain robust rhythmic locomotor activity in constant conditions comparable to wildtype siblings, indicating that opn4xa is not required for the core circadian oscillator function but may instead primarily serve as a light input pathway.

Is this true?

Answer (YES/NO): NO